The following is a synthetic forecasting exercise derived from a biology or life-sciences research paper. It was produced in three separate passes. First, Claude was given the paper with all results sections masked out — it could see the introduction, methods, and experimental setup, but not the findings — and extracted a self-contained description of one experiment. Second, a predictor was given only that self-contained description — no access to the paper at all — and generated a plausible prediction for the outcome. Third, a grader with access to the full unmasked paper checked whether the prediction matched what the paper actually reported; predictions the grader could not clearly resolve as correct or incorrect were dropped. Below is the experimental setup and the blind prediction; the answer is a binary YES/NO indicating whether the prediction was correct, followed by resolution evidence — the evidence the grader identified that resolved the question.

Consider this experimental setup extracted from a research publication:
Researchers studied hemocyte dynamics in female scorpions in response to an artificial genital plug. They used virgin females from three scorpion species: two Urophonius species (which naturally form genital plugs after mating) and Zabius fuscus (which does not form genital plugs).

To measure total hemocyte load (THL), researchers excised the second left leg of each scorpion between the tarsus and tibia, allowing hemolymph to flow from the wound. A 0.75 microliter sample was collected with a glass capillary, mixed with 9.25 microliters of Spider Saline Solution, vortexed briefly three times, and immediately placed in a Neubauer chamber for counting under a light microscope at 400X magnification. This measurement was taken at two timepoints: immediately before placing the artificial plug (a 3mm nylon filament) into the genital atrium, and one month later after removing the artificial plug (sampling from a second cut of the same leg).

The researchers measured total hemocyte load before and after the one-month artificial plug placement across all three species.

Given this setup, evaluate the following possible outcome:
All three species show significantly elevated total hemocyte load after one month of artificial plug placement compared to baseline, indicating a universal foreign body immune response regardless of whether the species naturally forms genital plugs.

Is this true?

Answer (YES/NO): NO